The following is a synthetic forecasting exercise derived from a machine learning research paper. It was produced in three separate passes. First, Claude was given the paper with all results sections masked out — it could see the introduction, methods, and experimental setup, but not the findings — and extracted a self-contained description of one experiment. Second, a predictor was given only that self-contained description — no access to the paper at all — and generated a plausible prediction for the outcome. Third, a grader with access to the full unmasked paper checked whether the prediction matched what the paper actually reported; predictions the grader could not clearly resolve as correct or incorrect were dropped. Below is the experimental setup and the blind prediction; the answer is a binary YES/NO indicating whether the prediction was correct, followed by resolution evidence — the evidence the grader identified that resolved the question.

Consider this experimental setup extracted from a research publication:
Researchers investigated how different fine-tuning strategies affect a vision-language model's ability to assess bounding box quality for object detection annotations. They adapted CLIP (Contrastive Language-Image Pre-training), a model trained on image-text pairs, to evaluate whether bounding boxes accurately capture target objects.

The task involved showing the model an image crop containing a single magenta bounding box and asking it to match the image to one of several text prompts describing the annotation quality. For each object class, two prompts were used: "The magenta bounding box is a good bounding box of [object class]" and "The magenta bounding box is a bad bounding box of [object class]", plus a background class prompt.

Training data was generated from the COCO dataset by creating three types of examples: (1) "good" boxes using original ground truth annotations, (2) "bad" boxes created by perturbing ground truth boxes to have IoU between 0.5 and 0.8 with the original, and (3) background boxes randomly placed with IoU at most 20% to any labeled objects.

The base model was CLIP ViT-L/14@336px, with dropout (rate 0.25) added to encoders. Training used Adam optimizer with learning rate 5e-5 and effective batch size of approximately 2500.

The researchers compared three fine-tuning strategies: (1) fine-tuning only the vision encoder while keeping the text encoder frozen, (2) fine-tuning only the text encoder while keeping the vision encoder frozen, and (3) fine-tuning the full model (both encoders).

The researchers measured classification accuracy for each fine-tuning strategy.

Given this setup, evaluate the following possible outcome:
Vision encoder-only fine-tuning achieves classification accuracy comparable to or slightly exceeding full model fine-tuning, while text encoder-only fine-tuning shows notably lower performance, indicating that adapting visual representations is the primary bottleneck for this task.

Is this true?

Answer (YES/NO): YES